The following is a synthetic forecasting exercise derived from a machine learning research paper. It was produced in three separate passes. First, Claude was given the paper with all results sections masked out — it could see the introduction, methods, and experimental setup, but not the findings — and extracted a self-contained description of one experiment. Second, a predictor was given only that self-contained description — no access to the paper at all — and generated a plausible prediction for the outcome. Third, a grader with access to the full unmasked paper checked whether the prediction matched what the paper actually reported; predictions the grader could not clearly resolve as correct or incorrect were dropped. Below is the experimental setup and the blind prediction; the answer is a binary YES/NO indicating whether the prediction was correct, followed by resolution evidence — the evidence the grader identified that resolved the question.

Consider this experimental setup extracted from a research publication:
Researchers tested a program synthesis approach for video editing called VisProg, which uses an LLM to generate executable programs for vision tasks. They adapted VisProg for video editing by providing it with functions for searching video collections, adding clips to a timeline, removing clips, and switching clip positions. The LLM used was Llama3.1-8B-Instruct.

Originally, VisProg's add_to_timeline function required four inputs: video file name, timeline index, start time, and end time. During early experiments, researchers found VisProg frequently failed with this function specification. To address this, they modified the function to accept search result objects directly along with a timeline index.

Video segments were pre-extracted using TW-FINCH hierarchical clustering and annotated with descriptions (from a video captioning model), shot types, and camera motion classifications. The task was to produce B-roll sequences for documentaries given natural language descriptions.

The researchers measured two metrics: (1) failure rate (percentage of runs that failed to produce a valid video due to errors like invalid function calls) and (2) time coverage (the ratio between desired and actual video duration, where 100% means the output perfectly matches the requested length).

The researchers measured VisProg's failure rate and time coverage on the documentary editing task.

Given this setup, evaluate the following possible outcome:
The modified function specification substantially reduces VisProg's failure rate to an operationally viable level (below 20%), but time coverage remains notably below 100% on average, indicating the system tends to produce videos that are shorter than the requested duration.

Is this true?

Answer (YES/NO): NO